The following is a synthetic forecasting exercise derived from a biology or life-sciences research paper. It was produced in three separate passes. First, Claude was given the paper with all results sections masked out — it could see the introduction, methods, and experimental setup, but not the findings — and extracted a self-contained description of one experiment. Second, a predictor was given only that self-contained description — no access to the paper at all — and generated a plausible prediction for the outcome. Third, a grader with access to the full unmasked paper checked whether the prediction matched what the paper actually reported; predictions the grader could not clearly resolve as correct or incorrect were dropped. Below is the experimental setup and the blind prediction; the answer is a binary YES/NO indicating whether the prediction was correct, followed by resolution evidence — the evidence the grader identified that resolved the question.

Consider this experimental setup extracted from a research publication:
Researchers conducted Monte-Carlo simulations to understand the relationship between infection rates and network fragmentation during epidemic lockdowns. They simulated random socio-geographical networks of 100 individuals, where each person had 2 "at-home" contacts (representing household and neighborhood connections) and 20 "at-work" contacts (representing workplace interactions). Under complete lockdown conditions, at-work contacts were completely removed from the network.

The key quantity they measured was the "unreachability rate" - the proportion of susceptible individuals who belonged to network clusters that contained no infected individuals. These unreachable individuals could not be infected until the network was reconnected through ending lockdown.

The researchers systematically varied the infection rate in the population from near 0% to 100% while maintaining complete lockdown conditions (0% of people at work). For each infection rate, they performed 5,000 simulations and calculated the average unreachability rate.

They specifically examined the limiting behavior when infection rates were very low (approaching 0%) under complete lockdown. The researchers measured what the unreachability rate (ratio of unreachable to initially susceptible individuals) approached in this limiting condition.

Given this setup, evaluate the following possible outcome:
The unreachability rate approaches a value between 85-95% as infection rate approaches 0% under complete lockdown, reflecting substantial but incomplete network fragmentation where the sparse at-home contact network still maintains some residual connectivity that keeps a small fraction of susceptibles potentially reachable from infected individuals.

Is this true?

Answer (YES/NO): NO